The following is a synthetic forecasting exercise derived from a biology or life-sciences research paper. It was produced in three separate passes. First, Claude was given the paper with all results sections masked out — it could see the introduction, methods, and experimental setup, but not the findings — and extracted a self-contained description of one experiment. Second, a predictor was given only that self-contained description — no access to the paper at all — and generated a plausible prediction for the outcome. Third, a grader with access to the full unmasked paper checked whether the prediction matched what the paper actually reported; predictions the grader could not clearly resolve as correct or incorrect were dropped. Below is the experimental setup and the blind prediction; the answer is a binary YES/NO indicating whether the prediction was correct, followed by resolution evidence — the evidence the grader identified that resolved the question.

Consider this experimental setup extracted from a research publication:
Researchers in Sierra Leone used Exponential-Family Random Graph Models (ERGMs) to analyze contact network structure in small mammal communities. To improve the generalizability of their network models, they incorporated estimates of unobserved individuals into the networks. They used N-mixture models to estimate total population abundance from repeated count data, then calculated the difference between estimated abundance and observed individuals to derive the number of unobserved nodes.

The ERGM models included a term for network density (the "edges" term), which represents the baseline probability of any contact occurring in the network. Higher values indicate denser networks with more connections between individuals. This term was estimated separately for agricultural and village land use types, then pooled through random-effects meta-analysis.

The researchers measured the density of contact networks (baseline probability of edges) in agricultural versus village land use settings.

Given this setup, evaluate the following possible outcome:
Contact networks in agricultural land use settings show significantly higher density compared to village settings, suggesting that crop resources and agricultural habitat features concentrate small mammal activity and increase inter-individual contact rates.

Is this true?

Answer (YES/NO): NO